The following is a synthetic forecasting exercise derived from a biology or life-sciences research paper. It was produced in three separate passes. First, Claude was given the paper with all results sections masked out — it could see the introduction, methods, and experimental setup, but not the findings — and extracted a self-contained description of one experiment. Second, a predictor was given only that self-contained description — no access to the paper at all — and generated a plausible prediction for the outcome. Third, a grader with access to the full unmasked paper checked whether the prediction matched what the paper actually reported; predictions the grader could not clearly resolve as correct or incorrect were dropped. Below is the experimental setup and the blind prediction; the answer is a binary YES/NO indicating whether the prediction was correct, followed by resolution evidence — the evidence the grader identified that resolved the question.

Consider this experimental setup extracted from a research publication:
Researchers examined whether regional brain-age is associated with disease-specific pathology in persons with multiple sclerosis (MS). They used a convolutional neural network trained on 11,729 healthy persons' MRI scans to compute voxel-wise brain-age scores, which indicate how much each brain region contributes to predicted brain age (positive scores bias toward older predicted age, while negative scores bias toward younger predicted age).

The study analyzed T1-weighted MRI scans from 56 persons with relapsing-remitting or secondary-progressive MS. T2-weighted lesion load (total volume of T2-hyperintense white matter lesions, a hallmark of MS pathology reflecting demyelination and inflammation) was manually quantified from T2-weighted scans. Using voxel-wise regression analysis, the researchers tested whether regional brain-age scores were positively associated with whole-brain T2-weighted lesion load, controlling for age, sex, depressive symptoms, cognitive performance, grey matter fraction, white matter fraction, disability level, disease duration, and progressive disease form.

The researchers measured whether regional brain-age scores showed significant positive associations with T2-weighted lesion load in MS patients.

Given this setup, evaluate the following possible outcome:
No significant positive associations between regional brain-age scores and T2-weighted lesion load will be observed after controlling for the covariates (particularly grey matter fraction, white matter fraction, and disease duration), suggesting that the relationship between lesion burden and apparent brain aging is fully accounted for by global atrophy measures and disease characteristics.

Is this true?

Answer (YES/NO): NO